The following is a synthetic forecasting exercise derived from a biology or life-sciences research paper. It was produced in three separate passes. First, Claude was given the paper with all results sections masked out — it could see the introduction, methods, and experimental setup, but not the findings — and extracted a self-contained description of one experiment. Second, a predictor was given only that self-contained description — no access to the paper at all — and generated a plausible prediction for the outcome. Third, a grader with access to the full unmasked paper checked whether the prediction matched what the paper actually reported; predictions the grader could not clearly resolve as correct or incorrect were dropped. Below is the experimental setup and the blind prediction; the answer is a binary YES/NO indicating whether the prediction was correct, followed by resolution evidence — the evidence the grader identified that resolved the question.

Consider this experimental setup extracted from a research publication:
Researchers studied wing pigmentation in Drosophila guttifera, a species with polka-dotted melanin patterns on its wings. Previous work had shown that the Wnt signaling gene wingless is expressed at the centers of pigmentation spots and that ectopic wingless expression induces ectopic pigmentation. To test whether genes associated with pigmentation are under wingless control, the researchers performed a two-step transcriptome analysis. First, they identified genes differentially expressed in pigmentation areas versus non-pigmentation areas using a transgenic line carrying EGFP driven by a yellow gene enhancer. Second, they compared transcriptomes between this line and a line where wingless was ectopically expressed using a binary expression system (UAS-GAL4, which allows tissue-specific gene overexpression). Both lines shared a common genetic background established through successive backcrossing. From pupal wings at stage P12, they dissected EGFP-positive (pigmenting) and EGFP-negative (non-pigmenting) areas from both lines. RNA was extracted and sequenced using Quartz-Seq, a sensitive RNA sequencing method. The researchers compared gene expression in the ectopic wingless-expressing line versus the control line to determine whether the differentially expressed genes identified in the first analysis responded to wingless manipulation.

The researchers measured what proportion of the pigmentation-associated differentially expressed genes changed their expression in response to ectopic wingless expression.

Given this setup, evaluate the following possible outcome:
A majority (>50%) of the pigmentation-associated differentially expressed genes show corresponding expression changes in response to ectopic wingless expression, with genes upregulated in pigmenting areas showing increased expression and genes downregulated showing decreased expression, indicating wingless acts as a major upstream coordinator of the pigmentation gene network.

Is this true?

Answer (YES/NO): NO